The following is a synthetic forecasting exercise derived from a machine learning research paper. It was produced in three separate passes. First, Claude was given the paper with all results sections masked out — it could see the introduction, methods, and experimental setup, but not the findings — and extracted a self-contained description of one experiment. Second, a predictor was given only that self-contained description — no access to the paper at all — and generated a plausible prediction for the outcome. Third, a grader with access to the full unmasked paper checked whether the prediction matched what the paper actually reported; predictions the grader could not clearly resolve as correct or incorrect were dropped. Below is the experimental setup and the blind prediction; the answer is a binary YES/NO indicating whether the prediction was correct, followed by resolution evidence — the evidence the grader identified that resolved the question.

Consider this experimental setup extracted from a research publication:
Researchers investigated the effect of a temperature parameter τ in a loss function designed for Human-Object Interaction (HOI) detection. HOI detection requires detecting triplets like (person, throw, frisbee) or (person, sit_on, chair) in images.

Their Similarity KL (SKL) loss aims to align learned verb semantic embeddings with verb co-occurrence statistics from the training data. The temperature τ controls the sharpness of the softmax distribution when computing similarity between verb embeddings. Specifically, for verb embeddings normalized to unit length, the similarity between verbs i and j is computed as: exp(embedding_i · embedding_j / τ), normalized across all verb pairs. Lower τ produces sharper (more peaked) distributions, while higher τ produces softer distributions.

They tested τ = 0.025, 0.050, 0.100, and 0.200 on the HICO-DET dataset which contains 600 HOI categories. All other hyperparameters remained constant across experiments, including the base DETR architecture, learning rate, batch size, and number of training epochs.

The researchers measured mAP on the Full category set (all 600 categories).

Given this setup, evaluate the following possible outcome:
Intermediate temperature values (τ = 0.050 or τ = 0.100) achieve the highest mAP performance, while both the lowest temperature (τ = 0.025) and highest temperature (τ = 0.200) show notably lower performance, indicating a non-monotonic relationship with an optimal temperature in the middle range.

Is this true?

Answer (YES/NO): NO